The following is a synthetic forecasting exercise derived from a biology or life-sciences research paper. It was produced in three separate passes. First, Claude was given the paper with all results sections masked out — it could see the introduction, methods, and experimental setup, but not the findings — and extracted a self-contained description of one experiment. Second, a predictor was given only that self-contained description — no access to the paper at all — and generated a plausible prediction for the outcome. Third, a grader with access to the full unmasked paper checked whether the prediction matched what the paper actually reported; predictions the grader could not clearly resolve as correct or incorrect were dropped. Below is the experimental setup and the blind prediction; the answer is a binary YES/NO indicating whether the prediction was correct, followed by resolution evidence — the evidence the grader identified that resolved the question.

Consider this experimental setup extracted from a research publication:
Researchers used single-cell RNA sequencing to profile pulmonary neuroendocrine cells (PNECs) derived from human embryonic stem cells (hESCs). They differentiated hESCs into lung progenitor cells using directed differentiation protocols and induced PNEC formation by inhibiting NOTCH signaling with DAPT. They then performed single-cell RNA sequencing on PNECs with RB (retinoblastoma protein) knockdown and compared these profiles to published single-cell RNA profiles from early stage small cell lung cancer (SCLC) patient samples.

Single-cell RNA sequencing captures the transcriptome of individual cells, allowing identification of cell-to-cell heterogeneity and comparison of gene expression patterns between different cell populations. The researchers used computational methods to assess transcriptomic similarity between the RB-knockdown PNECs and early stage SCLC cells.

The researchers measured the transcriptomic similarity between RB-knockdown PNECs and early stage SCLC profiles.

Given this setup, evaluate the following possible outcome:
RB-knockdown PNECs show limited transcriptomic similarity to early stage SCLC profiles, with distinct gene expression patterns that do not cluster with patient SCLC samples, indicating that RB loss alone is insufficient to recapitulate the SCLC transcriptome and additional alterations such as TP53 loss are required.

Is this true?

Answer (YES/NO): NO